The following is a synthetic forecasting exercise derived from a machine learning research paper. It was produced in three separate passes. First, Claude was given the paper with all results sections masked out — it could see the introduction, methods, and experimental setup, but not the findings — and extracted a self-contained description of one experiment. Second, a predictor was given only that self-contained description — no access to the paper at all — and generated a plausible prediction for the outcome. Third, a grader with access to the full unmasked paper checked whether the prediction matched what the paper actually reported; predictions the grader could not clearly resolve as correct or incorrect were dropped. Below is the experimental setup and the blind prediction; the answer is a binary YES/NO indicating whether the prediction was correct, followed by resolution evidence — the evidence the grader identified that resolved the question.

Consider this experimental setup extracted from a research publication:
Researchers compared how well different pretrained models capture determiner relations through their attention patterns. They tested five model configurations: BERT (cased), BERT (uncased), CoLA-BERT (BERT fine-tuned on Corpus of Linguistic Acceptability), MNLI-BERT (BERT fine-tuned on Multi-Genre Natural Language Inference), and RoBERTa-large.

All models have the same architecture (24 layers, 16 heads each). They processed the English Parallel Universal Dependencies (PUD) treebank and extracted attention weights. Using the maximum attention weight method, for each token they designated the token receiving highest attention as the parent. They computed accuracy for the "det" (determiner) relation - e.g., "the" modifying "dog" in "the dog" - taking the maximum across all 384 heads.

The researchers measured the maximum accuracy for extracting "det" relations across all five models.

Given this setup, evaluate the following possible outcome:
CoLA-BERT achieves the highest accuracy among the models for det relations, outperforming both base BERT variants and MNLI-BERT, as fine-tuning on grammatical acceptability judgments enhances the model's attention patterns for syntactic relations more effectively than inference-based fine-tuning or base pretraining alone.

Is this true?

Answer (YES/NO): NO